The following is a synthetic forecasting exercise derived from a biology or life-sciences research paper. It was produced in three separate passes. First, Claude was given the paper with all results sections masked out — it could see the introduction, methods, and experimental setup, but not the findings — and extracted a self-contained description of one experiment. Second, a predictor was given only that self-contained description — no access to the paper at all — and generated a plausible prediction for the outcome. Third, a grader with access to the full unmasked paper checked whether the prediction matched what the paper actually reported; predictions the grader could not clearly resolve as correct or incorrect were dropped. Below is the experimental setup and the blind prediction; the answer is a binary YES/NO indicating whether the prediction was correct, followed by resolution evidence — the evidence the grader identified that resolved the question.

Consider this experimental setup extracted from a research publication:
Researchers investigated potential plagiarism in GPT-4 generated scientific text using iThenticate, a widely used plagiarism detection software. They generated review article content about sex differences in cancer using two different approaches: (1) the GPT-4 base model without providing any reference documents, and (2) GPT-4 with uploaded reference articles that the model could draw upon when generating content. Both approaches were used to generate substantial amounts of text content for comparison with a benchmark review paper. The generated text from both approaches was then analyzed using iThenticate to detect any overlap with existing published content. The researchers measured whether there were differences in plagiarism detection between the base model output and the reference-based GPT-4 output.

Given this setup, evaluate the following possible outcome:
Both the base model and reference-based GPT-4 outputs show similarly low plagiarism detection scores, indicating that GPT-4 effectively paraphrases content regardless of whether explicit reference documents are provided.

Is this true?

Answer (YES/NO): NO